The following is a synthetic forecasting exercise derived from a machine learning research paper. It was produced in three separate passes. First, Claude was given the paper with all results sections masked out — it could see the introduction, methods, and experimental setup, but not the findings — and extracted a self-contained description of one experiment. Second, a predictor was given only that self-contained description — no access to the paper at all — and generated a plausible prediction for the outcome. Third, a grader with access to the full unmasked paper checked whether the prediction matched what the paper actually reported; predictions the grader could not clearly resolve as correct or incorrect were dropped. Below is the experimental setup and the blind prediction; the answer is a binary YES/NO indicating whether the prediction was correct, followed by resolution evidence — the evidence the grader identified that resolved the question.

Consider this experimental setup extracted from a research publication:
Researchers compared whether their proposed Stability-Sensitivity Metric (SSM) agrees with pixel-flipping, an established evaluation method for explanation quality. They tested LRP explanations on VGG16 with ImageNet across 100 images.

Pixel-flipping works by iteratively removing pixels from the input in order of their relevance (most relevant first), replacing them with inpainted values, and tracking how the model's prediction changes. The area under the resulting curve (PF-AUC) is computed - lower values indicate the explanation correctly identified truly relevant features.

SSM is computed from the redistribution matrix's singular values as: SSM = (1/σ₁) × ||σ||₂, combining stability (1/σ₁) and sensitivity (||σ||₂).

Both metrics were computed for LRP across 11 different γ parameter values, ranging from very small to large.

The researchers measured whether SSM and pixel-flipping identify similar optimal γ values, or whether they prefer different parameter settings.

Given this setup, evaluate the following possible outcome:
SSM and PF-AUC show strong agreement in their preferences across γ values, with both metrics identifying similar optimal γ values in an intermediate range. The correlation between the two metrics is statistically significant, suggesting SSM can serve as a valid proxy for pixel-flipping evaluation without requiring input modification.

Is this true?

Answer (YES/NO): NO